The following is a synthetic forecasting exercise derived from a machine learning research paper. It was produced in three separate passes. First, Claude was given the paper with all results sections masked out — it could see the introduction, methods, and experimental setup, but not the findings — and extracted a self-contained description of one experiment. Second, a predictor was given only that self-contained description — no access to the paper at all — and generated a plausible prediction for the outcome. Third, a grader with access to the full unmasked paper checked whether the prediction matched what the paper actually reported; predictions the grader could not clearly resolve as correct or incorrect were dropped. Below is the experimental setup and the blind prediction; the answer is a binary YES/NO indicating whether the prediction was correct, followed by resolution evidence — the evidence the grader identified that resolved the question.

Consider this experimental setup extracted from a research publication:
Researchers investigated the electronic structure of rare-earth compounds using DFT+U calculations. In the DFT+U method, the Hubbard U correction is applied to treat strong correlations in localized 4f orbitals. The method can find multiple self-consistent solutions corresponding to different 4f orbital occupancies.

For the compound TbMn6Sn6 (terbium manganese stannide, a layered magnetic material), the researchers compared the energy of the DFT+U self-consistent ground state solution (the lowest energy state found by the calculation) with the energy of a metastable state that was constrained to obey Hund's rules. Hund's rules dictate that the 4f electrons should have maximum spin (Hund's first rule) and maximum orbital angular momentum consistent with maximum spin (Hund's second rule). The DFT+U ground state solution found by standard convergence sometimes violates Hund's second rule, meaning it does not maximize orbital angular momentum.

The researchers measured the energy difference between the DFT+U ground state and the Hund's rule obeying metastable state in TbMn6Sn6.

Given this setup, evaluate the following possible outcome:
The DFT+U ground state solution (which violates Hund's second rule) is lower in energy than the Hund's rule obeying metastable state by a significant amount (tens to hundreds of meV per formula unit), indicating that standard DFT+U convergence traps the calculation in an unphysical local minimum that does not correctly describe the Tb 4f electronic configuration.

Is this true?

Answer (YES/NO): YES